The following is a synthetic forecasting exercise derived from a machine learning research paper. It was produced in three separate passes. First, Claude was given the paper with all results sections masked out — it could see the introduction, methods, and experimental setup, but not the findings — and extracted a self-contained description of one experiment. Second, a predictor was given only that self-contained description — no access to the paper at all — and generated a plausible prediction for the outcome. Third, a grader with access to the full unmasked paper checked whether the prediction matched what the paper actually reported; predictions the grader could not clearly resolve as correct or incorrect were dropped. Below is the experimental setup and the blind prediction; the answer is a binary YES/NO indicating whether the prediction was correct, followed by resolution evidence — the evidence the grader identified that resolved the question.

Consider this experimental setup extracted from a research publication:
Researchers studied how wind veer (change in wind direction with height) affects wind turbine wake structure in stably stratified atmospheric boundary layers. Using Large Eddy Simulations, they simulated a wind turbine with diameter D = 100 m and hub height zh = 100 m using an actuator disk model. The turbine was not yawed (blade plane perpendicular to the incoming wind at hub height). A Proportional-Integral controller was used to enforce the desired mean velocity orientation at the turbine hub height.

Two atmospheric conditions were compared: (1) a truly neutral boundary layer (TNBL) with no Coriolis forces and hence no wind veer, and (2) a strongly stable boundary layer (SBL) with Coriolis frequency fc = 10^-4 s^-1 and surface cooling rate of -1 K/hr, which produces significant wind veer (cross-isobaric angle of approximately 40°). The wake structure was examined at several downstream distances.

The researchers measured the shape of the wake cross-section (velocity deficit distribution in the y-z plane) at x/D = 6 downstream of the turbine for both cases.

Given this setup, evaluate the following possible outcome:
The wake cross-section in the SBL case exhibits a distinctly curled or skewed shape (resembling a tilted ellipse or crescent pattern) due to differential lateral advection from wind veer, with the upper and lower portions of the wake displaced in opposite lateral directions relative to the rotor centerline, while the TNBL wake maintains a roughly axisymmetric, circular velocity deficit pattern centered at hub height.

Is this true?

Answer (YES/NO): YES